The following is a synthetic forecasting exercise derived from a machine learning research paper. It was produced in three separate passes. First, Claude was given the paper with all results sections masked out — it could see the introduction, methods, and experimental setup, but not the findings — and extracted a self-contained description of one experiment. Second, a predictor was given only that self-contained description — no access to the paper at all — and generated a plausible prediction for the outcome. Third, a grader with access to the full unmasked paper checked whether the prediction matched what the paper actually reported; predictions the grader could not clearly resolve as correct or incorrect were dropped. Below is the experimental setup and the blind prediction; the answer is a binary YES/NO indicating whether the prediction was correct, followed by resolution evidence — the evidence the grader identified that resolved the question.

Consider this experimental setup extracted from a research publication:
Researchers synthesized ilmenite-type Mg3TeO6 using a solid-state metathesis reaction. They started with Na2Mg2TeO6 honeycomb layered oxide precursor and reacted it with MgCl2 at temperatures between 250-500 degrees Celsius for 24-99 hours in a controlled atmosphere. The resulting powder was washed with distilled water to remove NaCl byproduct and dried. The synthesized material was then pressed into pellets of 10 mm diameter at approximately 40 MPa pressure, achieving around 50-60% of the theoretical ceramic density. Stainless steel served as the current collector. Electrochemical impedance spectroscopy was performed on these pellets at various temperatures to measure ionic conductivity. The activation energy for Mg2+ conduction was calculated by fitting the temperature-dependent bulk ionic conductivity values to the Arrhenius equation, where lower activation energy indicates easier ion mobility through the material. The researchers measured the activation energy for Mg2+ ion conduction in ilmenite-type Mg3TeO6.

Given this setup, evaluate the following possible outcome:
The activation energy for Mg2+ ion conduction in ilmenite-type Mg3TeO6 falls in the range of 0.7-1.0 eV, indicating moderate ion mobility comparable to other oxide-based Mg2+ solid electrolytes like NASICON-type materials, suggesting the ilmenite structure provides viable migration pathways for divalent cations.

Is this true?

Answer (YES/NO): NO